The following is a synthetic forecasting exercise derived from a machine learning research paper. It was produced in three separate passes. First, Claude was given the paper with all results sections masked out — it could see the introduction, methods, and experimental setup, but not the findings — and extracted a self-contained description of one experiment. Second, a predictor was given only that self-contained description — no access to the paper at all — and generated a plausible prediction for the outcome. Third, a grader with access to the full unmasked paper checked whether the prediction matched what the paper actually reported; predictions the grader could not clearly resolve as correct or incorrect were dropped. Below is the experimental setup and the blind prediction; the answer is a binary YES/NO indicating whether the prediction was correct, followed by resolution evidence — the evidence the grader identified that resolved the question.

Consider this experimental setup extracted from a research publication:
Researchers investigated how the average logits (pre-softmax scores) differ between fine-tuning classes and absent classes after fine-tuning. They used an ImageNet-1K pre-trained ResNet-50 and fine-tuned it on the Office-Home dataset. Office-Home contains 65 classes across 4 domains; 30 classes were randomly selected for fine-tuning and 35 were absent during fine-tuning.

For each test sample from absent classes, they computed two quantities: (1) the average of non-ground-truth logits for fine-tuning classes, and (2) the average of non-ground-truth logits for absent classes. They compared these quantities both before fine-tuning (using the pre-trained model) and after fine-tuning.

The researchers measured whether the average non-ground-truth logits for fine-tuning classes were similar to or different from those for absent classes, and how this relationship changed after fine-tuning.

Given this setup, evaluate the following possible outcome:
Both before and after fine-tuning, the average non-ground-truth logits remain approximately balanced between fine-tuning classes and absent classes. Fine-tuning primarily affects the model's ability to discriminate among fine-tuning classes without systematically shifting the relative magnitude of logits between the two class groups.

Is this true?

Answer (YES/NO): NO